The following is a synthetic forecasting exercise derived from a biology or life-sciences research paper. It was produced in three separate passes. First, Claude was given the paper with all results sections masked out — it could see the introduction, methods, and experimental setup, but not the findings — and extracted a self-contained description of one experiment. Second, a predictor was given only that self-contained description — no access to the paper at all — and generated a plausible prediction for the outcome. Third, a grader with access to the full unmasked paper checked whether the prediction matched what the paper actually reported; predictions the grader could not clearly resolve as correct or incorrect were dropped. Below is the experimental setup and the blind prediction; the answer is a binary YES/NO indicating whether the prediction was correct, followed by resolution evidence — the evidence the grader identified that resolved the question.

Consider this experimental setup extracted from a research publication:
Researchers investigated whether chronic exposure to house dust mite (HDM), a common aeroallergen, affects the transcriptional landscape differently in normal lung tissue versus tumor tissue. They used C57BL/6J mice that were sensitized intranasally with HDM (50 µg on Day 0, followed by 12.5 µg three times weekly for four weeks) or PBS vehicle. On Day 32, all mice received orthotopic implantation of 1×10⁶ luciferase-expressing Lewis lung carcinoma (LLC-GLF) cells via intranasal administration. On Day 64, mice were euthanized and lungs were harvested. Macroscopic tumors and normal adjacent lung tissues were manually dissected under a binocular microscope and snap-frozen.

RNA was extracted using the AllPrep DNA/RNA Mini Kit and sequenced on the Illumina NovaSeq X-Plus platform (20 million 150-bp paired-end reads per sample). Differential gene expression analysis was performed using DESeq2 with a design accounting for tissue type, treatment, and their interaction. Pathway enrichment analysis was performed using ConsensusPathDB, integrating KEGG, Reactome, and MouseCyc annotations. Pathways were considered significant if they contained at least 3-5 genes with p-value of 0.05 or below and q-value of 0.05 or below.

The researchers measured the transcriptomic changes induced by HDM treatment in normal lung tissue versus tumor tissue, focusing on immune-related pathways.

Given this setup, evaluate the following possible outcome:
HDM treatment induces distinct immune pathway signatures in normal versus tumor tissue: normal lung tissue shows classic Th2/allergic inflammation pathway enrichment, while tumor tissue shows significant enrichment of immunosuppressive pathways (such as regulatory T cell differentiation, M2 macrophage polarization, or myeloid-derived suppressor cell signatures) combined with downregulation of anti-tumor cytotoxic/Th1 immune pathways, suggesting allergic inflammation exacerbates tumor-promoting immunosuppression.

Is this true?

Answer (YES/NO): NO